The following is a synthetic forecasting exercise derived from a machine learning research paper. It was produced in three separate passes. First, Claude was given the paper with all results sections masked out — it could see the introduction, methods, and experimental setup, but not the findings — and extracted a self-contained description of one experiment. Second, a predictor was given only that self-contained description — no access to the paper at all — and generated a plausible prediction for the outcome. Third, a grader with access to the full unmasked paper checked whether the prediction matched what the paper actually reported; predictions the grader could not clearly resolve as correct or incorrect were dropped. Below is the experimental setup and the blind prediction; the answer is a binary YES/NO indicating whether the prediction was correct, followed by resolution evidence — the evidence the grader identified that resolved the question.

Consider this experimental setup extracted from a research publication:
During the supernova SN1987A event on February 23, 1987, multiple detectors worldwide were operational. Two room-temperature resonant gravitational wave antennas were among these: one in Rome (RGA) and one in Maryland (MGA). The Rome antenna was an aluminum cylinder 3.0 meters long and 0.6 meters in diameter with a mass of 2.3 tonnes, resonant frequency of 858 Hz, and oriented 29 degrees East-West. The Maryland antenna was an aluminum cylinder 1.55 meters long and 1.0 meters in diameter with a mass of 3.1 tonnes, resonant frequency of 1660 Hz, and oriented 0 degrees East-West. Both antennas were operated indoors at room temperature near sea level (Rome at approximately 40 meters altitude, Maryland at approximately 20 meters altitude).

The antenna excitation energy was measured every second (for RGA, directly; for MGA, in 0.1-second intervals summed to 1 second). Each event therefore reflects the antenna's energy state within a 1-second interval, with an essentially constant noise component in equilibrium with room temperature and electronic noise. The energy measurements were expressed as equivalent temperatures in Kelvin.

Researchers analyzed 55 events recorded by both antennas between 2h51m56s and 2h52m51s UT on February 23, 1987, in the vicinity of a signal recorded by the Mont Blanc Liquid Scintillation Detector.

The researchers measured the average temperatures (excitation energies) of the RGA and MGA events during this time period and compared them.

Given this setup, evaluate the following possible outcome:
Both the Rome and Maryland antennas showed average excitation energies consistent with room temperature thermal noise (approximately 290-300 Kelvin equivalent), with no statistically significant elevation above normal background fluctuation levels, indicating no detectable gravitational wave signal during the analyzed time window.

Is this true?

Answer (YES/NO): NO